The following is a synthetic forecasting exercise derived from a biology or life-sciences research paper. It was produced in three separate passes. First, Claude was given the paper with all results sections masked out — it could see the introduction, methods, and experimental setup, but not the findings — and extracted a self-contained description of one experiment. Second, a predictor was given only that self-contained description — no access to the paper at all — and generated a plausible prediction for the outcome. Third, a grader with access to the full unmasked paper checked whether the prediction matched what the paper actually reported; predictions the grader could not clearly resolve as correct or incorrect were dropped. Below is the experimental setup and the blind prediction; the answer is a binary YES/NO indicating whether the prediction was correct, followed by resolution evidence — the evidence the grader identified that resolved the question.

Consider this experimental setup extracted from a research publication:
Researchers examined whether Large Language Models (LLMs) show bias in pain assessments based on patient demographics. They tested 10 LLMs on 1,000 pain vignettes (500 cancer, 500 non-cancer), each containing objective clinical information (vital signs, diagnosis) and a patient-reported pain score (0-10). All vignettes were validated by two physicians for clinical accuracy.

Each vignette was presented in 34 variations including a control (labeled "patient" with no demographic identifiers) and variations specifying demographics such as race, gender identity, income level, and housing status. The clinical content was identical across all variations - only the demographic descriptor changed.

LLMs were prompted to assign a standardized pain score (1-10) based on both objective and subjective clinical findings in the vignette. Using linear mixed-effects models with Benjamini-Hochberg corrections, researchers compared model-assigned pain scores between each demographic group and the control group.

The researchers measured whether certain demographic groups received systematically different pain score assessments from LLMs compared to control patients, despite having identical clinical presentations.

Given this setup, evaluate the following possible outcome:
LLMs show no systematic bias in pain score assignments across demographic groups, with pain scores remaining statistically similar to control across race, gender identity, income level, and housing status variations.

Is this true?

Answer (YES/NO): YES